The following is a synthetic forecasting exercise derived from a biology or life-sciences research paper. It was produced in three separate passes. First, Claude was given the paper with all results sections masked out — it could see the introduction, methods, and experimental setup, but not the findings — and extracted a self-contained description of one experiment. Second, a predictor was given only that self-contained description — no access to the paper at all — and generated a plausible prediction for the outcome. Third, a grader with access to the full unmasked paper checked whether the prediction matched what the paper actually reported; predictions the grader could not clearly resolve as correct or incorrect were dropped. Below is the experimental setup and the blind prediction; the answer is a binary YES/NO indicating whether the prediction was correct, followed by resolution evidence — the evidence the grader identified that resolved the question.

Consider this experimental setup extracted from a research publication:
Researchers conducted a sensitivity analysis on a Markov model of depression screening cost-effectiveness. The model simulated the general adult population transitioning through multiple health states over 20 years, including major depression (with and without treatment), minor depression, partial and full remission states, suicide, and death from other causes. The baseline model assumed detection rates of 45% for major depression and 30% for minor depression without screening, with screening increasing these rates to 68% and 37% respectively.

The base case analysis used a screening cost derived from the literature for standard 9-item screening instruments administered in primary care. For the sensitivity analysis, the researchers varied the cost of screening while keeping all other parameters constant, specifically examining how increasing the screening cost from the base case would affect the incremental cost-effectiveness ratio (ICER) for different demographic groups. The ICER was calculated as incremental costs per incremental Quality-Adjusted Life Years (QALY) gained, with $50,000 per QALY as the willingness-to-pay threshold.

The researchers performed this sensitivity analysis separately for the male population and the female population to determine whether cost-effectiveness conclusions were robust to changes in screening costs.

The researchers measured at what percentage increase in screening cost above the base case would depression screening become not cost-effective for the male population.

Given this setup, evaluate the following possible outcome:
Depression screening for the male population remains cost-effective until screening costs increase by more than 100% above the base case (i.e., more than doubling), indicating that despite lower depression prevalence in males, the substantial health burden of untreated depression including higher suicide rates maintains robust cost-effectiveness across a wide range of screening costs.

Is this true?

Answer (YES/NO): NO